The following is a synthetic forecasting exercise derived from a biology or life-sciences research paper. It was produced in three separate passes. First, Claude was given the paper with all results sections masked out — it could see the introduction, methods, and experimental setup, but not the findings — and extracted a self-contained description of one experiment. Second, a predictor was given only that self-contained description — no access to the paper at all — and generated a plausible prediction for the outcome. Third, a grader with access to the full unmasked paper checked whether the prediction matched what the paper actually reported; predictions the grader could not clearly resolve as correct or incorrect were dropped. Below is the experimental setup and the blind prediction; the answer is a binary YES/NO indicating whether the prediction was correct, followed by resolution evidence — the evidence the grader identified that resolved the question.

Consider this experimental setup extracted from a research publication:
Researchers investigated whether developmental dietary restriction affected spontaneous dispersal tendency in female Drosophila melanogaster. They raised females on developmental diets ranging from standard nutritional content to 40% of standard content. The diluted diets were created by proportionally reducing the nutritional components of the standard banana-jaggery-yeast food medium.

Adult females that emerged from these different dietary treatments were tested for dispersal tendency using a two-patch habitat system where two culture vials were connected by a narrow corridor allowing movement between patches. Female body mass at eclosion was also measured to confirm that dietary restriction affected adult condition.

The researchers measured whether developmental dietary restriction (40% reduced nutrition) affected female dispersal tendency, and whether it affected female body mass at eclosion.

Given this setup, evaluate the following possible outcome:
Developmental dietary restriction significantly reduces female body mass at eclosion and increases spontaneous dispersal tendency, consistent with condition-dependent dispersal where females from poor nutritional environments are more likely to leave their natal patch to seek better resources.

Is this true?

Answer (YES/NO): NO